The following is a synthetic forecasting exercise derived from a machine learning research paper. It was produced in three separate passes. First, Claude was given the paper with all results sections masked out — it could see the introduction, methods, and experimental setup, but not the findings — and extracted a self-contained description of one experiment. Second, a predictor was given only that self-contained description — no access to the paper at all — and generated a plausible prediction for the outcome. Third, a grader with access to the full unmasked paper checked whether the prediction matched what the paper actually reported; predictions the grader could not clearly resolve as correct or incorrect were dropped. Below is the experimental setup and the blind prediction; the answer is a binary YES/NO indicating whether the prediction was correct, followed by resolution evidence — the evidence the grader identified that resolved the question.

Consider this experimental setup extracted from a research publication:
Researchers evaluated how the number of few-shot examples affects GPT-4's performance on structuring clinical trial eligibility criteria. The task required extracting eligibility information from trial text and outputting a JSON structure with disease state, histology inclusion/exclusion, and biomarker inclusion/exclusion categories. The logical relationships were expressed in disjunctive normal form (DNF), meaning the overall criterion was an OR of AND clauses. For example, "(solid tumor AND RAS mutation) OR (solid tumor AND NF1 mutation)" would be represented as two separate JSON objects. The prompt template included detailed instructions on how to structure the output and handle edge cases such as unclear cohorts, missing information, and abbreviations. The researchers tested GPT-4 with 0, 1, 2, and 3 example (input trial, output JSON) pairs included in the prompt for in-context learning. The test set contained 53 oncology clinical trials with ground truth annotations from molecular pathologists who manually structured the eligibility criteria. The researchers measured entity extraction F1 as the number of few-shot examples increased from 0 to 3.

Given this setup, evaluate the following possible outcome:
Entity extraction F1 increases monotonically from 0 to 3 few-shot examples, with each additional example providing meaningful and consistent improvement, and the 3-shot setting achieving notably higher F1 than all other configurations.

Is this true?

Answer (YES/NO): NO